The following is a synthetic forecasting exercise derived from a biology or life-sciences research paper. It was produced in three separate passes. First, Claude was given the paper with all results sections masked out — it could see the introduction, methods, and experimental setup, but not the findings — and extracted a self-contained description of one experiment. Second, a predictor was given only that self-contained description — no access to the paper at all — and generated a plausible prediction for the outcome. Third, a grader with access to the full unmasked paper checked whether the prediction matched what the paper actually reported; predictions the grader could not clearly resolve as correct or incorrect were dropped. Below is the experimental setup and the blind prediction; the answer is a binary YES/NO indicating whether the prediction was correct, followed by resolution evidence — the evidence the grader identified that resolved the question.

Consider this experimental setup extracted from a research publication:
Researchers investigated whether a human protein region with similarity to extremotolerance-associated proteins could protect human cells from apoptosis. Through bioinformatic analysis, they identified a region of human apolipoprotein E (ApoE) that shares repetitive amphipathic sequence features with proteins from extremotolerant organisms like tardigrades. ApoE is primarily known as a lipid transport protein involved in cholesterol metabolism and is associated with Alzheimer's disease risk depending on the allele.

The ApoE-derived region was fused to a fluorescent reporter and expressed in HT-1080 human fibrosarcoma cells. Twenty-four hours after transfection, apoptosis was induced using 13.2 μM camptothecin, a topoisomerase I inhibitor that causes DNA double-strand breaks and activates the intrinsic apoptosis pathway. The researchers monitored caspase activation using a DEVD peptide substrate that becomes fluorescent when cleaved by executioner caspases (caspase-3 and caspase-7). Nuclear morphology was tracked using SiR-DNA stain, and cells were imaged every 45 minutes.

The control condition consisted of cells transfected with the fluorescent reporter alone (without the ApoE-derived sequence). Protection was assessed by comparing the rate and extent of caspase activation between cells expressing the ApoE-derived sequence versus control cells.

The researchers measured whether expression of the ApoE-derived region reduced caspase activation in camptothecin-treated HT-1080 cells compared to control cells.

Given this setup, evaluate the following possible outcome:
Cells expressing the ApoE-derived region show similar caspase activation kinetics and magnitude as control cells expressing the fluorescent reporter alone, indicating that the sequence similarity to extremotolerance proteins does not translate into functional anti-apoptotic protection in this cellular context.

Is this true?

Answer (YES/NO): NO